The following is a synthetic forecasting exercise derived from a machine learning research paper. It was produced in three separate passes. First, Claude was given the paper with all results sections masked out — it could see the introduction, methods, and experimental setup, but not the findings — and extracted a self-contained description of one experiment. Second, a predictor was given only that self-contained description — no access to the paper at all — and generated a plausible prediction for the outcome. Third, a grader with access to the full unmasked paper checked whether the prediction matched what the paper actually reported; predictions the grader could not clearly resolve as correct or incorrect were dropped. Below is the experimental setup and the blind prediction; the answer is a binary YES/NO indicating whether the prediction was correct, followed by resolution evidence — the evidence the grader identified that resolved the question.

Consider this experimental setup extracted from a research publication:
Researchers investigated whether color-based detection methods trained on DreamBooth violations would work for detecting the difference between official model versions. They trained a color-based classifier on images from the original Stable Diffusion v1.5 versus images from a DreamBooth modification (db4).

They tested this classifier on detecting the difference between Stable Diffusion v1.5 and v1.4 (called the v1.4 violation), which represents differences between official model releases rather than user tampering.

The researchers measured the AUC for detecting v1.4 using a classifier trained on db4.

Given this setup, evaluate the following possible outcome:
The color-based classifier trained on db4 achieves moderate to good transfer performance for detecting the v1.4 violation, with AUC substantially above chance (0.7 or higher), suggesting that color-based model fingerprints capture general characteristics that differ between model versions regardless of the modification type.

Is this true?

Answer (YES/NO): YES